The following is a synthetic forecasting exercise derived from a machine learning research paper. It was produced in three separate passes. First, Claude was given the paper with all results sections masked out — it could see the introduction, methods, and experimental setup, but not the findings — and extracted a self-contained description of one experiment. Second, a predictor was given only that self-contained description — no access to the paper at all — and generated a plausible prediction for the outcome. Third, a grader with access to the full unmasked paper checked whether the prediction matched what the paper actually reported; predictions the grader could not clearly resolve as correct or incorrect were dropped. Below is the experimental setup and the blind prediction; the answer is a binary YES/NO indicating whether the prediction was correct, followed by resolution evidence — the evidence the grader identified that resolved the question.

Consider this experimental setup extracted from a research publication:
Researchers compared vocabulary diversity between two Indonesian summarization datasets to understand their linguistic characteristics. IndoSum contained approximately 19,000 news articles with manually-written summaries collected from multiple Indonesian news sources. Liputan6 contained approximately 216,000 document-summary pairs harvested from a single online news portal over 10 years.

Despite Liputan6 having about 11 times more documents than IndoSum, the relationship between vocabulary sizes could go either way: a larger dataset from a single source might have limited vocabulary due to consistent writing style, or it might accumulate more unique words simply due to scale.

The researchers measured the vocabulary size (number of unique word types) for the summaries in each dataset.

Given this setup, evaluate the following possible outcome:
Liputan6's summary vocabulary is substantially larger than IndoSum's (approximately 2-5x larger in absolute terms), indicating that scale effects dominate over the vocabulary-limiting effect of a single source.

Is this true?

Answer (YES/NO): NO